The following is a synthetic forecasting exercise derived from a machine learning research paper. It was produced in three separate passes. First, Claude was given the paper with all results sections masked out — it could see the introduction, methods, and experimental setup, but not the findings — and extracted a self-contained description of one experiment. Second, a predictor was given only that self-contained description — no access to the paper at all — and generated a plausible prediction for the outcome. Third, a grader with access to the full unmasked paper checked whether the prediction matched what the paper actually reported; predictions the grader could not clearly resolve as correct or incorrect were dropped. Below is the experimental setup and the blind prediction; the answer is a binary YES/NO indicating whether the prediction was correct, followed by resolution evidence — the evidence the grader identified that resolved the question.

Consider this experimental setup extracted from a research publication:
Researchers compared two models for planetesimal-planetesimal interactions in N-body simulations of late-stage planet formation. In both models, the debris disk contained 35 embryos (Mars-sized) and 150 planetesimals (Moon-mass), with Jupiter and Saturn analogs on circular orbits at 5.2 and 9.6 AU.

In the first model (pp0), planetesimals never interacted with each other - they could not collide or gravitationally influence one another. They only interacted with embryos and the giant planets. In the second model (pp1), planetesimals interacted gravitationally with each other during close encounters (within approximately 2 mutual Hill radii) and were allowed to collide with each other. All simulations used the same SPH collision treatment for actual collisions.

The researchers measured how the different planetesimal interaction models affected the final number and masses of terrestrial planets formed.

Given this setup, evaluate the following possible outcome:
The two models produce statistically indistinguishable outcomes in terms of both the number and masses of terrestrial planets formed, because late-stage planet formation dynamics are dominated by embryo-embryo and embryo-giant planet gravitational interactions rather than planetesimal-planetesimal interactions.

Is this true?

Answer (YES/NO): YES